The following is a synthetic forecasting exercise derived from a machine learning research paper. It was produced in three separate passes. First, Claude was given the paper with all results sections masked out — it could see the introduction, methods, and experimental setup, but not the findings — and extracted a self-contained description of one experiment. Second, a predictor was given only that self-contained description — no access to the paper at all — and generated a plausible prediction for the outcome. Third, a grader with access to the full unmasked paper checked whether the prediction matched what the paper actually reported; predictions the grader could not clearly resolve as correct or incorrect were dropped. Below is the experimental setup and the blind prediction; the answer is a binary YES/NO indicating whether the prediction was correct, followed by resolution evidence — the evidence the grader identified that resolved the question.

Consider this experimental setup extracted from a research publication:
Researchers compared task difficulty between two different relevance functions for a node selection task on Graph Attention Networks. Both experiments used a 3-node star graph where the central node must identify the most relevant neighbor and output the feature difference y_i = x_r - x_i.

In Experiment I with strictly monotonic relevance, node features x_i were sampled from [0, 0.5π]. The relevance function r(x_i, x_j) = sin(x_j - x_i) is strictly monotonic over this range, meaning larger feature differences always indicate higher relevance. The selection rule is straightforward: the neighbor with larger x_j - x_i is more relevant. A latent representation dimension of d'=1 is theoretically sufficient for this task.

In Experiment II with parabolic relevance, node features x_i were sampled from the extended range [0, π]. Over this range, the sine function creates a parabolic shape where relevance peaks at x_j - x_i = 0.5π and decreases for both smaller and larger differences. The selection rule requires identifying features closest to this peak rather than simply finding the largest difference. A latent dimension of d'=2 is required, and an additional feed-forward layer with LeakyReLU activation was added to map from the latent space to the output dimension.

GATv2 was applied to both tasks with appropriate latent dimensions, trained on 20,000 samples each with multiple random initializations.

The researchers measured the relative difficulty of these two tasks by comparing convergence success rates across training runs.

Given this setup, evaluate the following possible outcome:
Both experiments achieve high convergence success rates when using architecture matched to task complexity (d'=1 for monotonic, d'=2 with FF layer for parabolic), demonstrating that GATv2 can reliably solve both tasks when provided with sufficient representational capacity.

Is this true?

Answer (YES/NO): NO